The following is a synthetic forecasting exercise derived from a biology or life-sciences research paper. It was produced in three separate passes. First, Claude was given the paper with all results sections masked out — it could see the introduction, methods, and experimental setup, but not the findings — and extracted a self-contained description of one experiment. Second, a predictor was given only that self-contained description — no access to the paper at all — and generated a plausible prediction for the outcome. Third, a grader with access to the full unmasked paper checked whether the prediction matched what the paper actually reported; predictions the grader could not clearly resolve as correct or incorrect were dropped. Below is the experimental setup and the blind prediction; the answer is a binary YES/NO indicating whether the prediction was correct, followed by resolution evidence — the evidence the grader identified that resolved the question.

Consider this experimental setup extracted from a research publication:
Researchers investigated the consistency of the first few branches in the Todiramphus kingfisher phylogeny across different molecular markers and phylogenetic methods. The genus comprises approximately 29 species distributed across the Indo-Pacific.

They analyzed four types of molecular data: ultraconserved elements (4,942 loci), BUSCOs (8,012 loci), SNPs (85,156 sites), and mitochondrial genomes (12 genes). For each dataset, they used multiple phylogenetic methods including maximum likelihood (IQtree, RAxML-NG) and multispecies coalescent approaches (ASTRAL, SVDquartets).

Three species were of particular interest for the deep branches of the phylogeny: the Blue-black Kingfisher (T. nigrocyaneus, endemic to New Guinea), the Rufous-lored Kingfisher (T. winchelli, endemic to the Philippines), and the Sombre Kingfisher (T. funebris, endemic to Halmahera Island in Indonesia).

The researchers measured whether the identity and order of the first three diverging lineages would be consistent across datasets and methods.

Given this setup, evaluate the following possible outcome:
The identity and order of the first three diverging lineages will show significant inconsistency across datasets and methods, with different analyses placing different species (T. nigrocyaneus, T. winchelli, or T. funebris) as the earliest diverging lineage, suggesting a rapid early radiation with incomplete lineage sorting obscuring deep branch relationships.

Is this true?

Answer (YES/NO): NO